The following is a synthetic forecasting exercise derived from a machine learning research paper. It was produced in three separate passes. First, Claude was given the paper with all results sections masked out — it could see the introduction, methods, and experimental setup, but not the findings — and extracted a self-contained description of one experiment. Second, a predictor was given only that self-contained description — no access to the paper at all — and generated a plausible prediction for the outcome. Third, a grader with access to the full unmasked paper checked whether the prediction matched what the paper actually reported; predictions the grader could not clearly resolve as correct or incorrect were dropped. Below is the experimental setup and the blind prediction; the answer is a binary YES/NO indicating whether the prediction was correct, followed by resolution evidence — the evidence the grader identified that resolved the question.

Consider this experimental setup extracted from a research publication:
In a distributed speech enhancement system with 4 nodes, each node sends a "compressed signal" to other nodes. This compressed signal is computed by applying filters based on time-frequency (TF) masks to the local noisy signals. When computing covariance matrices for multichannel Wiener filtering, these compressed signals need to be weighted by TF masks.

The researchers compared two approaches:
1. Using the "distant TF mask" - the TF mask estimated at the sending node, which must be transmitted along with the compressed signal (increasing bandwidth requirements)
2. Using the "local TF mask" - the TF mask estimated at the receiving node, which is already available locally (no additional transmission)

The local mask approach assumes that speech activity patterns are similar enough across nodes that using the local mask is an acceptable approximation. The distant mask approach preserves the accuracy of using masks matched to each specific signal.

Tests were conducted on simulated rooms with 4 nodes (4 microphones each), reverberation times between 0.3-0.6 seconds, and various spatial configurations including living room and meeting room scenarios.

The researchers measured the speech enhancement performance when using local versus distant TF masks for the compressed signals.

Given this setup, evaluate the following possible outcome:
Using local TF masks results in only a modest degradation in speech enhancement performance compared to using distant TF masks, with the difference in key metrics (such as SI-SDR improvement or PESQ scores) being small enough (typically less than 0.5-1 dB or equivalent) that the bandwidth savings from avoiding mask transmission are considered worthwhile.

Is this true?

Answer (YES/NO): NO